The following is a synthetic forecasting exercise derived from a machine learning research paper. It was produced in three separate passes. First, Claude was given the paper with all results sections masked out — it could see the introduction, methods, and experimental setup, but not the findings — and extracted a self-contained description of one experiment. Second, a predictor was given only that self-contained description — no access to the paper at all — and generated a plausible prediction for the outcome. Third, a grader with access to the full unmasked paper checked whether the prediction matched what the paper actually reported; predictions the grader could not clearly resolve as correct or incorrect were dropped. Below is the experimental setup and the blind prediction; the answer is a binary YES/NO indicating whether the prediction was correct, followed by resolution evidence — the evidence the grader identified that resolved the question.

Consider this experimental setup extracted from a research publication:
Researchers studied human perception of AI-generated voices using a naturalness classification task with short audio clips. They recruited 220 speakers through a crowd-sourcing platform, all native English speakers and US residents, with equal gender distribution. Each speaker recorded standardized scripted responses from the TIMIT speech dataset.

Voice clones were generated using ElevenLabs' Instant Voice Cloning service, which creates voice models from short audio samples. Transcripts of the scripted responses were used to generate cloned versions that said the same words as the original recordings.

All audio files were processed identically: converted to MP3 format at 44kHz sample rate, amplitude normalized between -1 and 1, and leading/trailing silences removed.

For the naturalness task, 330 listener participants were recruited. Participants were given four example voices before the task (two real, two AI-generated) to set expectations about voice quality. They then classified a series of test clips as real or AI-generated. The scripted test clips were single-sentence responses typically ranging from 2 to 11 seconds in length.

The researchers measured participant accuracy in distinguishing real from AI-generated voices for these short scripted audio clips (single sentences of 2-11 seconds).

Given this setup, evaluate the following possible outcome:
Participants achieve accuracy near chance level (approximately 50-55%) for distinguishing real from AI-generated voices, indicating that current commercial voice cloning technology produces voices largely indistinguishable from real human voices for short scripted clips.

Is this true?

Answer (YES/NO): NO